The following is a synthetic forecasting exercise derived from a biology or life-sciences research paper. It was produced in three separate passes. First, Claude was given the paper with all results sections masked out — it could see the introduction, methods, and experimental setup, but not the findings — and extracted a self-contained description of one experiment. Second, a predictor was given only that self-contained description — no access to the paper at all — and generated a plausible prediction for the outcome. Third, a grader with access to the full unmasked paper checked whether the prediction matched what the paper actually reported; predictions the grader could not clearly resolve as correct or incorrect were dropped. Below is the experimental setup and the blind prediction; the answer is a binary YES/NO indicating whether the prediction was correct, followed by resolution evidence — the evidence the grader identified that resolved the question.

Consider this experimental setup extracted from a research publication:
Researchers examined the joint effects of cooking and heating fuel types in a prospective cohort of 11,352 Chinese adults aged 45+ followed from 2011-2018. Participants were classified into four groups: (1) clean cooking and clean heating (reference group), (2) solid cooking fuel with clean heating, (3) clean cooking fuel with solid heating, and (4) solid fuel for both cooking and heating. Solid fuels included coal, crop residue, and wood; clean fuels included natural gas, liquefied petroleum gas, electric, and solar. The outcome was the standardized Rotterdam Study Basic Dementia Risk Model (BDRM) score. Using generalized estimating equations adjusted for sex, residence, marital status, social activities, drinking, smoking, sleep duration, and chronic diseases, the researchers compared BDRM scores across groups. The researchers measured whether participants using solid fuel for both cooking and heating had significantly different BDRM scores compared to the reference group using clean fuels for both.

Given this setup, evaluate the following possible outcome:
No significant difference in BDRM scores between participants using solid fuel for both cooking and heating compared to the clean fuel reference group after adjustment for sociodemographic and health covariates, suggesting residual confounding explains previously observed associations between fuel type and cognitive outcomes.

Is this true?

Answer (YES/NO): NO